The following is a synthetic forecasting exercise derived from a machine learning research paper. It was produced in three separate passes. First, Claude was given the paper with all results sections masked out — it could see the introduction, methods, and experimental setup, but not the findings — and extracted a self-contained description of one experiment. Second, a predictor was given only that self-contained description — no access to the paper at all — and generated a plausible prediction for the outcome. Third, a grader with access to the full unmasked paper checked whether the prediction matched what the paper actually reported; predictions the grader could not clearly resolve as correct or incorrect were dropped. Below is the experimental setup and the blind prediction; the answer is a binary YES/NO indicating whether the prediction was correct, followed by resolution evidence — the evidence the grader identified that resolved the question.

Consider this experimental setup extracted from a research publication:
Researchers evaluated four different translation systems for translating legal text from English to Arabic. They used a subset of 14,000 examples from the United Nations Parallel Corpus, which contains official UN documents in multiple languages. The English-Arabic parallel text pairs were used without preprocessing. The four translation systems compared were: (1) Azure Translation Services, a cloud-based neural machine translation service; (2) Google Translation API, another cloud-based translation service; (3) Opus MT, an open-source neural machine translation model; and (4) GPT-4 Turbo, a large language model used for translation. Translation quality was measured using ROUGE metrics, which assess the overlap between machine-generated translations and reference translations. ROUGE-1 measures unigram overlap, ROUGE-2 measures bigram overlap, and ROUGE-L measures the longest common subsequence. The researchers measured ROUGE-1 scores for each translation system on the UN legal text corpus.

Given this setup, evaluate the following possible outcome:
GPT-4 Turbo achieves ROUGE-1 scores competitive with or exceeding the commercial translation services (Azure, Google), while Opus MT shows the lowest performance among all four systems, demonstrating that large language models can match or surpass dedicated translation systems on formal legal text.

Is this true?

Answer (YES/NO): NO